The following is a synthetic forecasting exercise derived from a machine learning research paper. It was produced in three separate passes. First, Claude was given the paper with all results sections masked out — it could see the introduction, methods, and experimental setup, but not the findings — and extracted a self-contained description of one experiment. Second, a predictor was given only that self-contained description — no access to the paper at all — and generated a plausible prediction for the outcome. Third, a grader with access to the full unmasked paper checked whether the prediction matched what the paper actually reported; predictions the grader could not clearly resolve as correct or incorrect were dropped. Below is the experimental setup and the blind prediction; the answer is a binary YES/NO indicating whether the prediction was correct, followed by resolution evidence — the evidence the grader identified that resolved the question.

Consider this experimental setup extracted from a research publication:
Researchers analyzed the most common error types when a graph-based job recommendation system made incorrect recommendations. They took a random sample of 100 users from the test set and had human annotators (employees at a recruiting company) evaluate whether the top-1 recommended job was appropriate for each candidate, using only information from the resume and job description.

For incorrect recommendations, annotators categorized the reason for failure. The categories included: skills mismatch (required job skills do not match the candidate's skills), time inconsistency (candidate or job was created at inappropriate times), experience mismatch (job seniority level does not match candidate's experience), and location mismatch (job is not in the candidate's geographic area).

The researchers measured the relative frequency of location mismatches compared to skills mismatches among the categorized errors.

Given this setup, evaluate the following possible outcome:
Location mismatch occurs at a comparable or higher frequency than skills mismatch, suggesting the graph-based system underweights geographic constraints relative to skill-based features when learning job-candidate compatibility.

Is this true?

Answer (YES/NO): NO